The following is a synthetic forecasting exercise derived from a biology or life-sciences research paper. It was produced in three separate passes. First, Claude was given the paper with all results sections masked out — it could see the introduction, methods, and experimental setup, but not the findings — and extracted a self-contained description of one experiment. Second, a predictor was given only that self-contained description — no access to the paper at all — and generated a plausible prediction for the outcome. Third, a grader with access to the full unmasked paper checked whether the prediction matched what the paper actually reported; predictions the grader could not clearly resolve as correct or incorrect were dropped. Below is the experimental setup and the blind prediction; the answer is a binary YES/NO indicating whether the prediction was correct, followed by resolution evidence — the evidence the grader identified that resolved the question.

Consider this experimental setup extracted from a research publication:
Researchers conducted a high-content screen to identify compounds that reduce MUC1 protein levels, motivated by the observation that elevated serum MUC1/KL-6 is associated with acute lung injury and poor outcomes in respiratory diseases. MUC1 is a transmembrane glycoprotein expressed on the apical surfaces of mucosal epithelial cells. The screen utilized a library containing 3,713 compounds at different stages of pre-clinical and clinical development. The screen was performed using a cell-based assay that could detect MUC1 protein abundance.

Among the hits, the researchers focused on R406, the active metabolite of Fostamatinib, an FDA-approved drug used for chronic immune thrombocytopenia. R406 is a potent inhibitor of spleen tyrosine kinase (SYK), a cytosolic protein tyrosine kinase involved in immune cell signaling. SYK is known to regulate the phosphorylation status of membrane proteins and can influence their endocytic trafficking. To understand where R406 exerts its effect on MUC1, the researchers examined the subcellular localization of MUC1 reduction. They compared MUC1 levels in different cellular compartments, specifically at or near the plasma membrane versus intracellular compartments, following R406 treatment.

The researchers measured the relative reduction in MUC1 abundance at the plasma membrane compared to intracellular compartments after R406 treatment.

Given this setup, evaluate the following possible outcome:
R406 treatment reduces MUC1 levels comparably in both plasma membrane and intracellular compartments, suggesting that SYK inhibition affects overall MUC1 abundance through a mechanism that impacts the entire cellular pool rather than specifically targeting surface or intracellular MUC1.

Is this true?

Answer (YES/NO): NO